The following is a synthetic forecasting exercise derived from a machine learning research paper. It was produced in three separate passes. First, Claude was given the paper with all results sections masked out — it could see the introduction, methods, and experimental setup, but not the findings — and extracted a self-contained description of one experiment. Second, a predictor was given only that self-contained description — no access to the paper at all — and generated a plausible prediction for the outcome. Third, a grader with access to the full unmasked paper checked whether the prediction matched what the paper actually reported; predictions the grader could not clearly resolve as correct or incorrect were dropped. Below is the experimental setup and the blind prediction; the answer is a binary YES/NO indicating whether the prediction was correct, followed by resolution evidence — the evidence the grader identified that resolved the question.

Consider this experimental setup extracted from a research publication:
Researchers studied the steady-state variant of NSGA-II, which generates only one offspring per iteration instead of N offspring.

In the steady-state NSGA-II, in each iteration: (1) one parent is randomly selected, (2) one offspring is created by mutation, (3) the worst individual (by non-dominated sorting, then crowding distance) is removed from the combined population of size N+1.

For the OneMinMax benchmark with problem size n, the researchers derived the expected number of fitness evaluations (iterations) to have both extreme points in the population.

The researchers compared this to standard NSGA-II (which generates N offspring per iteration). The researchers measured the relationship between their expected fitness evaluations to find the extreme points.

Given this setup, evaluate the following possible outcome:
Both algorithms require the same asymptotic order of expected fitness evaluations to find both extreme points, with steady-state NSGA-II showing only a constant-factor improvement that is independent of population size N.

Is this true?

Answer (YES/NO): NO